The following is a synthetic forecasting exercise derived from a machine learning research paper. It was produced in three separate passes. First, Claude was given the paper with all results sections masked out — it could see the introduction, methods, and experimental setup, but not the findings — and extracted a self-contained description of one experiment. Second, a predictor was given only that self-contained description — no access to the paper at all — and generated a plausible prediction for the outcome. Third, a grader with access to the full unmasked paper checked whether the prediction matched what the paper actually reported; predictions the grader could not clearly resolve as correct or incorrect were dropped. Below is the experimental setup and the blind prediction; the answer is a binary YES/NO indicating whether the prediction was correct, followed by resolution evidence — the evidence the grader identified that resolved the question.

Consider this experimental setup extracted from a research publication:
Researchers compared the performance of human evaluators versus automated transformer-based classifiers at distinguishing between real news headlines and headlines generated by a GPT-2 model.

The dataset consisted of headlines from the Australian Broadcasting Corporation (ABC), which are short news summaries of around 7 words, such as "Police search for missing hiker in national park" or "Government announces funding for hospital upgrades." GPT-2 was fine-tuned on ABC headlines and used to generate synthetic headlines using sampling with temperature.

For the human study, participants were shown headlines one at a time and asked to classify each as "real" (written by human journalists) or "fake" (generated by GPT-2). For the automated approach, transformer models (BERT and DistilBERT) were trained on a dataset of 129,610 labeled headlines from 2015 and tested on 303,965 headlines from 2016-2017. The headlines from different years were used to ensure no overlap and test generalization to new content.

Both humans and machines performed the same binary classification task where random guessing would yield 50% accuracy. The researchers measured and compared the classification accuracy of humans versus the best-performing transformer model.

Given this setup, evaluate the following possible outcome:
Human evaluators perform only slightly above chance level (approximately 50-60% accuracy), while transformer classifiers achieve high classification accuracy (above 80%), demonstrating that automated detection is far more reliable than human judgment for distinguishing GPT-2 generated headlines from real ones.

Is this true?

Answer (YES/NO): YES